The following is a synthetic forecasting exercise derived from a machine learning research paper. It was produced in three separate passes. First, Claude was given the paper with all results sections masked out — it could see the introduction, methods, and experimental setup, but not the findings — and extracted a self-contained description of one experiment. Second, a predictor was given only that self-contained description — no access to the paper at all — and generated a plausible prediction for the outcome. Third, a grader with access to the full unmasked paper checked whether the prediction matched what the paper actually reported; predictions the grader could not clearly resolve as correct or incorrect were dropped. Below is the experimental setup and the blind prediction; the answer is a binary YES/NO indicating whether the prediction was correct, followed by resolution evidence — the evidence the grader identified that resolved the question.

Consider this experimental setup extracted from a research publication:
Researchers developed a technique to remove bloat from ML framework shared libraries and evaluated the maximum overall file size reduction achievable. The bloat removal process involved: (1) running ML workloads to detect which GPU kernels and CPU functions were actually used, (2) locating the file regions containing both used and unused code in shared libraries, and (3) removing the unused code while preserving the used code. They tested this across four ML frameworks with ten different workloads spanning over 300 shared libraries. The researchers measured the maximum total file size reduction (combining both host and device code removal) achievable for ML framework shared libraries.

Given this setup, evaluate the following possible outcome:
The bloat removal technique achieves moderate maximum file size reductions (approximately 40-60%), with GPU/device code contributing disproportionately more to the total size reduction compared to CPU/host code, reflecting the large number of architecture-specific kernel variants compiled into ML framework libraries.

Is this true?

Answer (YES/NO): YES